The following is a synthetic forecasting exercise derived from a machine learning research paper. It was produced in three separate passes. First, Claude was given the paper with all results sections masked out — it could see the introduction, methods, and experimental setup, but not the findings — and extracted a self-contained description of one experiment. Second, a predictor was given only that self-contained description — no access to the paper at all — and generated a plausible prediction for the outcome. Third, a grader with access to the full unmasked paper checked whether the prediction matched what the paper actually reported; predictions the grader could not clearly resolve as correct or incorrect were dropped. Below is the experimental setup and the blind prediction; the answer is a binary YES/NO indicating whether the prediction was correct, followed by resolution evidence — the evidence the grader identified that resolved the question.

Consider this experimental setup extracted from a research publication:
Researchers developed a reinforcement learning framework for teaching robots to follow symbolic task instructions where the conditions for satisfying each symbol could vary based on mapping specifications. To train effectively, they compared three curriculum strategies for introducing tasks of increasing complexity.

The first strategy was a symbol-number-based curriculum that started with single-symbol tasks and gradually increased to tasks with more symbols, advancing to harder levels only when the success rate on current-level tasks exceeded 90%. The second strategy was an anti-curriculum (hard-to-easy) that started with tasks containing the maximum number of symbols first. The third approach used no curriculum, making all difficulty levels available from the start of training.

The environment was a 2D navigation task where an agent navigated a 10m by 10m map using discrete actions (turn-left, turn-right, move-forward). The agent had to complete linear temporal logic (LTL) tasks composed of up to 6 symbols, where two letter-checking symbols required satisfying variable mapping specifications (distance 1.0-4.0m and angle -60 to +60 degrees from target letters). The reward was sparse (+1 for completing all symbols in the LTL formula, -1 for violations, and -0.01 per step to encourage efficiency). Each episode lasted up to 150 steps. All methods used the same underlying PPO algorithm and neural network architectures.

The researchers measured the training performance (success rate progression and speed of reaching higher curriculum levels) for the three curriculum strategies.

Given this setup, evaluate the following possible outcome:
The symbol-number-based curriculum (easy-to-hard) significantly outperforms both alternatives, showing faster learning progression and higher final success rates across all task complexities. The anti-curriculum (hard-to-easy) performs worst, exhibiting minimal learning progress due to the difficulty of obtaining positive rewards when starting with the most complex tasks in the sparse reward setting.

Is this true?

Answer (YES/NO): YES